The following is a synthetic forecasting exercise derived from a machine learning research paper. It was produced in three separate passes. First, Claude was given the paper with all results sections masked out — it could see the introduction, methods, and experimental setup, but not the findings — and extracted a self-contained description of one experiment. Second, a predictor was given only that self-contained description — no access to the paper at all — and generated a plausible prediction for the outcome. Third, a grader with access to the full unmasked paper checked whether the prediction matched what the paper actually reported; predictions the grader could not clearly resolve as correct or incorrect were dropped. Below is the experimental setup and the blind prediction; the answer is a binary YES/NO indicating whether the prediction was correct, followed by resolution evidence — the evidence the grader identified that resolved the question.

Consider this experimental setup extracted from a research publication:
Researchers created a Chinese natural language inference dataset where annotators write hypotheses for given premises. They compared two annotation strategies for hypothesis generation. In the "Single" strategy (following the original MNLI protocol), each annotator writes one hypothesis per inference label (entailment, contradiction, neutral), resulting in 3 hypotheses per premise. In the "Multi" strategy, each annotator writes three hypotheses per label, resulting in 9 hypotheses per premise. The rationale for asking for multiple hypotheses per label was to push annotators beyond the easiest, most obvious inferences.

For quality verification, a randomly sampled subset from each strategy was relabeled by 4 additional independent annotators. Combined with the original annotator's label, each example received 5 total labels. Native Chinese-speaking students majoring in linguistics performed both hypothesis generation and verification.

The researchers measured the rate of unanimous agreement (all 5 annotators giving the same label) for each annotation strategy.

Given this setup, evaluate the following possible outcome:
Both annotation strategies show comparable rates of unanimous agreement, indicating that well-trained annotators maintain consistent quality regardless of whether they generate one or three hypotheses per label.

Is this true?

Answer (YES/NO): YES